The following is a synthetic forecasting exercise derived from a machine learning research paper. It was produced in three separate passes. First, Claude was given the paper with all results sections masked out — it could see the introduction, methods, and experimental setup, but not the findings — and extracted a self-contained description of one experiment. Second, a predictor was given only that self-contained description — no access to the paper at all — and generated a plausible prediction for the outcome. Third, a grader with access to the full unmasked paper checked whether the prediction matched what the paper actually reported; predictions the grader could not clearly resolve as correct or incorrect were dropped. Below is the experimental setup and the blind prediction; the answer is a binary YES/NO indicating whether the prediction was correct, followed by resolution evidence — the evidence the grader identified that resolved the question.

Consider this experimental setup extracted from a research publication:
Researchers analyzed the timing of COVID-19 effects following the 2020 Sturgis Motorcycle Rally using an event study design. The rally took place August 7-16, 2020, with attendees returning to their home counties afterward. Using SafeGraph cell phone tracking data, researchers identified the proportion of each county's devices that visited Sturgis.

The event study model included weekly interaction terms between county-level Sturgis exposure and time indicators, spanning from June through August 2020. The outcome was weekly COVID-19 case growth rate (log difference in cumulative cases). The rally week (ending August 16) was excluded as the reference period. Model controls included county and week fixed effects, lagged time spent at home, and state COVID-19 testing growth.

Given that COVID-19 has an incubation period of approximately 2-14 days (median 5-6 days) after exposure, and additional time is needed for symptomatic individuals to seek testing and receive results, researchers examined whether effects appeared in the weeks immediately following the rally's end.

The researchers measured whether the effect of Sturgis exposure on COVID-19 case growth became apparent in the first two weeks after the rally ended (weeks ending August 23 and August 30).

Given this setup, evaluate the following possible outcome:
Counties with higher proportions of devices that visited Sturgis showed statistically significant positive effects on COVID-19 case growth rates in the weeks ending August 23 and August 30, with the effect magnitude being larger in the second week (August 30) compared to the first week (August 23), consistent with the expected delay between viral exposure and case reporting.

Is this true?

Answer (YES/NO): YES